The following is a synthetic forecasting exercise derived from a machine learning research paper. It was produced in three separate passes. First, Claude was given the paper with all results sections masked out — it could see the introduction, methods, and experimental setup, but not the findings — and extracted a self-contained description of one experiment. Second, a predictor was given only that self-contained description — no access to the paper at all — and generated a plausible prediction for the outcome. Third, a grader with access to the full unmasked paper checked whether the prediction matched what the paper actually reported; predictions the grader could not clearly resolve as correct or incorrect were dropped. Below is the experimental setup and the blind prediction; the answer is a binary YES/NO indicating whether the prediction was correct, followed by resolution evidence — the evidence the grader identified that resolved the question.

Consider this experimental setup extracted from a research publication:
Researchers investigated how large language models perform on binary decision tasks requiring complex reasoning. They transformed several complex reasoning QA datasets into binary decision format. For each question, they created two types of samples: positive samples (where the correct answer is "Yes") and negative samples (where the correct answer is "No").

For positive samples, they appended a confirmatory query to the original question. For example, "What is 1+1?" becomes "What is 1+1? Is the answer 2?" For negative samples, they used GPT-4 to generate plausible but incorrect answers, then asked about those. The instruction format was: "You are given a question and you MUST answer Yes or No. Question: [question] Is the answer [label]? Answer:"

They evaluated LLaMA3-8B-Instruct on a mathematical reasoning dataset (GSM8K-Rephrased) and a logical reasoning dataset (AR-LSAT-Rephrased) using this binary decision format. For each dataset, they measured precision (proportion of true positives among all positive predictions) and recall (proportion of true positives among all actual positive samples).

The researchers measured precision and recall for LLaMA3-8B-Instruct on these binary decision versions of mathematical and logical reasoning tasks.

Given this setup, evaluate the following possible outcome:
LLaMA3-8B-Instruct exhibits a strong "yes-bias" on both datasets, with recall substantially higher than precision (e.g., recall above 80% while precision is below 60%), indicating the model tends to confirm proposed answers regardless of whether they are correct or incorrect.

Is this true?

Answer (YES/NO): NO